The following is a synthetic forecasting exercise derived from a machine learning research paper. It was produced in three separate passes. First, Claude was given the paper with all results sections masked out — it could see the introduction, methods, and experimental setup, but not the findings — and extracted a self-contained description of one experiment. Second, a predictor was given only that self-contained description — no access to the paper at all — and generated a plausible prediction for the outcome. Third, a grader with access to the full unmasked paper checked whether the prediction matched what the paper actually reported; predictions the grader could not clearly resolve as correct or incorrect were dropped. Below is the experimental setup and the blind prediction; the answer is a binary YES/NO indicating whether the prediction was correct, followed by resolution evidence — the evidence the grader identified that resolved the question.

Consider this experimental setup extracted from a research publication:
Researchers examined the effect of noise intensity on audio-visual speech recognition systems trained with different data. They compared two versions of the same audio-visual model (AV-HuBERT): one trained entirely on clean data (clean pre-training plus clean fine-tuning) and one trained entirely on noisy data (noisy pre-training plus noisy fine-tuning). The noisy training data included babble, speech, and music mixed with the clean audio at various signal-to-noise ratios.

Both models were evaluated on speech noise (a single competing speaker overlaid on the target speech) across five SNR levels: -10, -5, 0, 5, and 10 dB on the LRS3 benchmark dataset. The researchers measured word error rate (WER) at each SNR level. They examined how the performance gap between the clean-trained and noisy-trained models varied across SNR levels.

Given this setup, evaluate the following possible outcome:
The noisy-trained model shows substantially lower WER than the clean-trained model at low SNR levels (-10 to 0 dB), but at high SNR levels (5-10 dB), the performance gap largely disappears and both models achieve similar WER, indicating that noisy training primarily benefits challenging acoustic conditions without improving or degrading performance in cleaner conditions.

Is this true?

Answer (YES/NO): NO